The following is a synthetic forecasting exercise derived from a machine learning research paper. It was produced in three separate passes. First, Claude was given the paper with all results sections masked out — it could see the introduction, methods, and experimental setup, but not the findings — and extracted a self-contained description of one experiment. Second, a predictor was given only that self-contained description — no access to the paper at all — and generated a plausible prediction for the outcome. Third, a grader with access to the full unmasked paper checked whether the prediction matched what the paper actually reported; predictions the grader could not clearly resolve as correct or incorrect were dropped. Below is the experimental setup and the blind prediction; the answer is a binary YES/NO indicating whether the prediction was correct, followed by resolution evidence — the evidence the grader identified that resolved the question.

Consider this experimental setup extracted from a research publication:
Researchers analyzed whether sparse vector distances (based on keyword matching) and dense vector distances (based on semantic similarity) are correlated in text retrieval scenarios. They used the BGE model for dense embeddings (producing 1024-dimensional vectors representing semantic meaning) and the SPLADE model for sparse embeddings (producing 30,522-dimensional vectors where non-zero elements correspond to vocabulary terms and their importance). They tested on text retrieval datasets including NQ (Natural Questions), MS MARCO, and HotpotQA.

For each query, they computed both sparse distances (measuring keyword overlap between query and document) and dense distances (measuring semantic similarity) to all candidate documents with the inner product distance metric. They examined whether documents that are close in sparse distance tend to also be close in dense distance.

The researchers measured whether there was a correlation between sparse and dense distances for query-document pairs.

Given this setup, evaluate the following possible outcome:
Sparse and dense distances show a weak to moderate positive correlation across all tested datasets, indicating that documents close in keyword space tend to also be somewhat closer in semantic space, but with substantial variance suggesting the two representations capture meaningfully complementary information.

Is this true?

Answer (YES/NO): NO